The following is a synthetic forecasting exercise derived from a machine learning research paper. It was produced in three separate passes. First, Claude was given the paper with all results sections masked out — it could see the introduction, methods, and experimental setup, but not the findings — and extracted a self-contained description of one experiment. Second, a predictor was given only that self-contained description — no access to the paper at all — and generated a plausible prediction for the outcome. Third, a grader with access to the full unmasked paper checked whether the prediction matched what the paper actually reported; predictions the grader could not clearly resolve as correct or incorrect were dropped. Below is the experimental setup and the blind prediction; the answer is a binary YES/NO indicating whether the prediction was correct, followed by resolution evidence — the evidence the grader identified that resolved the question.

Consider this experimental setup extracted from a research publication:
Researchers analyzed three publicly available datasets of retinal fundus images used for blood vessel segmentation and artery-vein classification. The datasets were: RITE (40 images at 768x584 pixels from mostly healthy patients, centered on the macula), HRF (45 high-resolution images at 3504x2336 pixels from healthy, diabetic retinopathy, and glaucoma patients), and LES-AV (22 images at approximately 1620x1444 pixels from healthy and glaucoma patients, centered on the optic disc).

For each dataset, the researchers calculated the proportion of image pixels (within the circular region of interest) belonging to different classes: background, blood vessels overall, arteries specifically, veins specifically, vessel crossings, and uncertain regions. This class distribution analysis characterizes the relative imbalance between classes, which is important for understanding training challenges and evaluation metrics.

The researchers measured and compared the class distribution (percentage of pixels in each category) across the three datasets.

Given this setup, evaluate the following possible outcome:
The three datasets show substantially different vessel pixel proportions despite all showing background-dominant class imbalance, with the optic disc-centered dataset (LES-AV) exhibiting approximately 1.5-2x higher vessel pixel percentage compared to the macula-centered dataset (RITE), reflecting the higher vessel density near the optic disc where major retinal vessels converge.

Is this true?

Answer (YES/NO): NO